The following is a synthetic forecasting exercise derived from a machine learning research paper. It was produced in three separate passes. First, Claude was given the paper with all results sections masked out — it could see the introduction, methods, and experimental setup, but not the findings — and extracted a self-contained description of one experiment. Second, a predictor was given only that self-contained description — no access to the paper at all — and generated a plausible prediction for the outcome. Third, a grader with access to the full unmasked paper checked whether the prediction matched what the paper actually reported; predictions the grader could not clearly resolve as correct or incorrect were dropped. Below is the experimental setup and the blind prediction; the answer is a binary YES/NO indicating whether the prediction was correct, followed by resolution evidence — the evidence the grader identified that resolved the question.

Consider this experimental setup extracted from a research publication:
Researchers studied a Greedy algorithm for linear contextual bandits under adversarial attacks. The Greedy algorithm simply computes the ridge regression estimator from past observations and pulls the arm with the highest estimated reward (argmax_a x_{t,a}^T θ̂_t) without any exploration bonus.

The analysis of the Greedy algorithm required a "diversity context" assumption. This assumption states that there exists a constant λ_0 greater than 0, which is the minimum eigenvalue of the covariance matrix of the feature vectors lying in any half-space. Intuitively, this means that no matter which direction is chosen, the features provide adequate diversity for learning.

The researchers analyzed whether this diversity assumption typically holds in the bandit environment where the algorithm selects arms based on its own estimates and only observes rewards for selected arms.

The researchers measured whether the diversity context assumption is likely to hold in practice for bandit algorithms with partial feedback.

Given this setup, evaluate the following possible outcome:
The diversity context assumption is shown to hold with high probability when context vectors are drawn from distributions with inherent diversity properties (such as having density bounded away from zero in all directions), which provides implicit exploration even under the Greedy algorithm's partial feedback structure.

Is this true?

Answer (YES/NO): NO